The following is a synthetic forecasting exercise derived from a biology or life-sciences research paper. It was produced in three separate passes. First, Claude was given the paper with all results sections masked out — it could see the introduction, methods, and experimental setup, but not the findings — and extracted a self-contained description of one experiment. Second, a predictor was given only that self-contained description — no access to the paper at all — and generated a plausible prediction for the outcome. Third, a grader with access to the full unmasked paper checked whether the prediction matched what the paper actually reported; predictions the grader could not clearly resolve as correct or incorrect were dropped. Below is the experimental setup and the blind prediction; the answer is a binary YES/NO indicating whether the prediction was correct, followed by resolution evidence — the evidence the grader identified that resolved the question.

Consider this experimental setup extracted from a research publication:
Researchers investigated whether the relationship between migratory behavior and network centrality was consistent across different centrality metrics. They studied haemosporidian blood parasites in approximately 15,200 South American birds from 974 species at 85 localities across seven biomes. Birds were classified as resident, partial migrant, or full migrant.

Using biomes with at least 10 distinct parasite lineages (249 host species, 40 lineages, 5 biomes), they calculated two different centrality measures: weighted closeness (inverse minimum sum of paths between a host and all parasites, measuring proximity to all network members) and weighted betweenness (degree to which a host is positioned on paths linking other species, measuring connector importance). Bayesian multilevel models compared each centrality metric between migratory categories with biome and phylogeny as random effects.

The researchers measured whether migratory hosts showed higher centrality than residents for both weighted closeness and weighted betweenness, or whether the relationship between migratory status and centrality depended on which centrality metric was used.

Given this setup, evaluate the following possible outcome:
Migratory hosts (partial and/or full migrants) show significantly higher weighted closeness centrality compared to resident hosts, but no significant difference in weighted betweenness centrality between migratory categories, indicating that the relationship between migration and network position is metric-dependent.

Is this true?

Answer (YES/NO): YES